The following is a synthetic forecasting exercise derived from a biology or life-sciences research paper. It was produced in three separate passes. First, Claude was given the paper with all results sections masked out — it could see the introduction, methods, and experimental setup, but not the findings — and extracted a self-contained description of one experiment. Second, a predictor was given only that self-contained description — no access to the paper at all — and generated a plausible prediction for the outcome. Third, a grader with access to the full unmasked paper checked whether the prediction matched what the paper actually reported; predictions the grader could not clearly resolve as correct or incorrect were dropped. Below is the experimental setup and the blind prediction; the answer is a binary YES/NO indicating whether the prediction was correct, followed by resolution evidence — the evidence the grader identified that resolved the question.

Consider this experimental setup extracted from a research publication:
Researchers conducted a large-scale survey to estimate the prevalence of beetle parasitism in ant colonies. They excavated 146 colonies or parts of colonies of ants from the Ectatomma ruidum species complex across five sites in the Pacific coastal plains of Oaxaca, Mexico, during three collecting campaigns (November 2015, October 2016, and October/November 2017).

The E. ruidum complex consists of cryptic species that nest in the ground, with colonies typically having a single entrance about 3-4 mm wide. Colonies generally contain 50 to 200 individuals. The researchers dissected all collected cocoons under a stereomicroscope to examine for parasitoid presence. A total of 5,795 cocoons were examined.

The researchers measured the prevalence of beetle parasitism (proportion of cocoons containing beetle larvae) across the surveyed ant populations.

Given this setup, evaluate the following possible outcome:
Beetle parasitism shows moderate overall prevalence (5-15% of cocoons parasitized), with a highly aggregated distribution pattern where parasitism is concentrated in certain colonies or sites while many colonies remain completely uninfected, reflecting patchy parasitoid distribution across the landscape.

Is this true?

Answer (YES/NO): NO